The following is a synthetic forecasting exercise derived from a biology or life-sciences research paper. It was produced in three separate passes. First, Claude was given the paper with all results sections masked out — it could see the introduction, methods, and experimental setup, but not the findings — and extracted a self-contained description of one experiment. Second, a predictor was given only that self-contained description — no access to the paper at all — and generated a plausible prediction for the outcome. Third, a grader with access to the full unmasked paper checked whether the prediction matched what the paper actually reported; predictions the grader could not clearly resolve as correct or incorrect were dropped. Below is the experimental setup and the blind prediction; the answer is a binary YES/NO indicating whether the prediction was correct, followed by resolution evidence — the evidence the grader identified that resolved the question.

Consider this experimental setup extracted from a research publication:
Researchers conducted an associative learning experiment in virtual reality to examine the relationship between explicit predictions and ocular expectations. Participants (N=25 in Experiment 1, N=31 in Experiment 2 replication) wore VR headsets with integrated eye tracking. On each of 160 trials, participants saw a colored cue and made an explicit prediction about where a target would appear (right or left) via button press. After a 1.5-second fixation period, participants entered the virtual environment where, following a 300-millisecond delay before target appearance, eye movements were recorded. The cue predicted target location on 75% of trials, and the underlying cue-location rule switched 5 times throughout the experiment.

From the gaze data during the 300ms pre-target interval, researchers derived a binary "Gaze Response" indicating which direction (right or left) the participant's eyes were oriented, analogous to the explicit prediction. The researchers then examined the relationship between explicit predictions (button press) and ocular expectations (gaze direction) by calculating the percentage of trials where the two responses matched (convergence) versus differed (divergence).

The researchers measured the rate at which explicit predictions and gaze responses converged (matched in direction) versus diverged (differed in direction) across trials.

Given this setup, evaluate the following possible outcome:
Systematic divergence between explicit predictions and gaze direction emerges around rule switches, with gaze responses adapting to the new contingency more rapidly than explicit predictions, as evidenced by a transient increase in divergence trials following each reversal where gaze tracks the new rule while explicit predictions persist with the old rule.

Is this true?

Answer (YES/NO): NO